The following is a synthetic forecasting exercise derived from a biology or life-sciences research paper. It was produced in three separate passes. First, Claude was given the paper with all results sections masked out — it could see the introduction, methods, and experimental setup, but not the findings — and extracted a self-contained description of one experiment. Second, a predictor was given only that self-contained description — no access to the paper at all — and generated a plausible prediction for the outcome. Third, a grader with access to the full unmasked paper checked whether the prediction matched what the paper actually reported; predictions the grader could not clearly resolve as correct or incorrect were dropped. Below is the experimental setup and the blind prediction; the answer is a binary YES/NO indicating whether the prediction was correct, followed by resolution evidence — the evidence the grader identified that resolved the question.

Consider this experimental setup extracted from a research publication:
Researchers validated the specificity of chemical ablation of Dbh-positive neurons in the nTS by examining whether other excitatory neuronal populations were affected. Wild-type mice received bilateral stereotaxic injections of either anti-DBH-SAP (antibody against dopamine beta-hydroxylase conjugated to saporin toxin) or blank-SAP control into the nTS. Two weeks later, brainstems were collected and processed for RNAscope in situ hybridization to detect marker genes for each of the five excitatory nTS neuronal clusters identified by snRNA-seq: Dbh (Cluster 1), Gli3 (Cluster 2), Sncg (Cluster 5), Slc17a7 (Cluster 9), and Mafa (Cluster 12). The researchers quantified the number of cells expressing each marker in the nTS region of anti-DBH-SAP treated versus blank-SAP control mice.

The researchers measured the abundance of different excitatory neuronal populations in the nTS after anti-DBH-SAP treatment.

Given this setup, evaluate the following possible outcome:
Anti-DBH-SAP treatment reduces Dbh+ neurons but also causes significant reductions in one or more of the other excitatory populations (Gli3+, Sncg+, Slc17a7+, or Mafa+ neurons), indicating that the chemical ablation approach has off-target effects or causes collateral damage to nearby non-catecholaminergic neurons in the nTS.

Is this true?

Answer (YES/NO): NO